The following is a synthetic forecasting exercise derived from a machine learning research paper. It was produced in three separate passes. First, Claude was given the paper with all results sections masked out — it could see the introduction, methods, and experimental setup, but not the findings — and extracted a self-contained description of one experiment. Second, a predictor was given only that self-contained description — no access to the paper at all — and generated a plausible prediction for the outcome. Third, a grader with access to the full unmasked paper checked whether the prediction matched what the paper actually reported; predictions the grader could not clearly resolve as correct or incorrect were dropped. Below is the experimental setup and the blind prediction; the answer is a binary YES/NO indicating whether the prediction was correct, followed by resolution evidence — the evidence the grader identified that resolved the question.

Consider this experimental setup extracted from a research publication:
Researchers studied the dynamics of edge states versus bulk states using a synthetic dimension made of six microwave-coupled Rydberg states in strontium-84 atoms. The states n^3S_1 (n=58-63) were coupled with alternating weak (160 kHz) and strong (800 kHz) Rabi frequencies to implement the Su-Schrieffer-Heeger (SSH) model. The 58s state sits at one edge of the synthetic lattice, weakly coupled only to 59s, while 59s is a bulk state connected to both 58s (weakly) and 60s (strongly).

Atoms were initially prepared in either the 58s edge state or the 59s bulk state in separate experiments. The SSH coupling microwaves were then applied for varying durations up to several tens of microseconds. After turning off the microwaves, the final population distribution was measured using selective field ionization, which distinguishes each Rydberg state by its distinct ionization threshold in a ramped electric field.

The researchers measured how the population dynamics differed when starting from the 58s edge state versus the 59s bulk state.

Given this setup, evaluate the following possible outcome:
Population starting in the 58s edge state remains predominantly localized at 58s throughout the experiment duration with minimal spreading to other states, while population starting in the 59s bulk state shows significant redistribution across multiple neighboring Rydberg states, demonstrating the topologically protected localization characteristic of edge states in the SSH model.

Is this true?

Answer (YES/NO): NO